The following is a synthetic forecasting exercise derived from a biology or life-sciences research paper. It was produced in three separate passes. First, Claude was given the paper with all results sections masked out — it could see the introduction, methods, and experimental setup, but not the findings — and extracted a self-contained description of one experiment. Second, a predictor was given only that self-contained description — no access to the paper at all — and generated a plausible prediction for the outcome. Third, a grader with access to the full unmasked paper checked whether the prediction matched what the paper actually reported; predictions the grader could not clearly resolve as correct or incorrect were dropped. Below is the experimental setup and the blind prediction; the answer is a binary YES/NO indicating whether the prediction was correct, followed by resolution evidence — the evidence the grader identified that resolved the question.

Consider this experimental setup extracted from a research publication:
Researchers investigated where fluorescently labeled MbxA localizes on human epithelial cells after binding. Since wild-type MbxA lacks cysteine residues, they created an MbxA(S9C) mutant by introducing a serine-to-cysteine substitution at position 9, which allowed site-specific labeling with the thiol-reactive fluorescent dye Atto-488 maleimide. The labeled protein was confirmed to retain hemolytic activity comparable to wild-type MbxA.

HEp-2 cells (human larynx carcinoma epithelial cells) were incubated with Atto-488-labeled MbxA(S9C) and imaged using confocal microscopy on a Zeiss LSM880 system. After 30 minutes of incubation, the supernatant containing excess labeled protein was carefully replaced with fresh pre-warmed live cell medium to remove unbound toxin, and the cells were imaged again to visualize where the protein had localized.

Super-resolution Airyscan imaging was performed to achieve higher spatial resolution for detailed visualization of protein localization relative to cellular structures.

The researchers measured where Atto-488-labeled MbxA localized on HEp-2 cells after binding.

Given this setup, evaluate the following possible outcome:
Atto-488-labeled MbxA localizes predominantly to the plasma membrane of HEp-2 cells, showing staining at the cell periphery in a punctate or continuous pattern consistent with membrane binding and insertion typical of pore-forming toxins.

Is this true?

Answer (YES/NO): YES